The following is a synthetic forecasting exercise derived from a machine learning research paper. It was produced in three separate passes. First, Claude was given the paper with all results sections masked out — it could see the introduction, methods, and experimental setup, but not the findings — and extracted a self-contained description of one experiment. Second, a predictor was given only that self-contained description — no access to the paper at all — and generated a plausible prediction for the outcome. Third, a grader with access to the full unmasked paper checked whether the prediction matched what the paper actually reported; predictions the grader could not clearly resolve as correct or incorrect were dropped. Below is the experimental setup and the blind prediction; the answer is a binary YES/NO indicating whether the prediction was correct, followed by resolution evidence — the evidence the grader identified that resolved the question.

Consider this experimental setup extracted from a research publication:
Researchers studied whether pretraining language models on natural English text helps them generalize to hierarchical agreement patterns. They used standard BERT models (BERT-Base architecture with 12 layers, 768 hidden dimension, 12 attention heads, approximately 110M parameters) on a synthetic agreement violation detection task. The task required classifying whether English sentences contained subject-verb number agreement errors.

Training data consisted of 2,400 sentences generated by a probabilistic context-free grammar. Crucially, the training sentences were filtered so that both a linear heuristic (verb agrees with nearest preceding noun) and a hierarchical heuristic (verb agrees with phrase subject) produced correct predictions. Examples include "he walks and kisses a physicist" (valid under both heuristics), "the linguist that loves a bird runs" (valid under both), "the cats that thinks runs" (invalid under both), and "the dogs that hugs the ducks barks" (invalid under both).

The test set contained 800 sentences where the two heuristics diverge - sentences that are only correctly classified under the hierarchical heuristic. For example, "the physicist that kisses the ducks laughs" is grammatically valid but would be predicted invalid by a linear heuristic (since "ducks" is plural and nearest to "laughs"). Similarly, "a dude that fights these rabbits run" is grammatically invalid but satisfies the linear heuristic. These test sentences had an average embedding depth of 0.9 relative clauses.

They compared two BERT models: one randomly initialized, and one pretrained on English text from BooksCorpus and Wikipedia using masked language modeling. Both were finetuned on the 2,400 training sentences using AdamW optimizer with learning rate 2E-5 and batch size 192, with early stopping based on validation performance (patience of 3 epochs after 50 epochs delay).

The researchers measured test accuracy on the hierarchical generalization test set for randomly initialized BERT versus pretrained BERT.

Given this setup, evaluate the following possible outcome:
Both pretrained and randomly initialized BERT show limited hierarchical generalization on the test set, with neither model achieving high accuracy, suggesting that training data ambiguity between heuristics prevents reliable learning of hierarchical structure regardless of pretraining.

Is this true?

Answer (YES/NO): YES